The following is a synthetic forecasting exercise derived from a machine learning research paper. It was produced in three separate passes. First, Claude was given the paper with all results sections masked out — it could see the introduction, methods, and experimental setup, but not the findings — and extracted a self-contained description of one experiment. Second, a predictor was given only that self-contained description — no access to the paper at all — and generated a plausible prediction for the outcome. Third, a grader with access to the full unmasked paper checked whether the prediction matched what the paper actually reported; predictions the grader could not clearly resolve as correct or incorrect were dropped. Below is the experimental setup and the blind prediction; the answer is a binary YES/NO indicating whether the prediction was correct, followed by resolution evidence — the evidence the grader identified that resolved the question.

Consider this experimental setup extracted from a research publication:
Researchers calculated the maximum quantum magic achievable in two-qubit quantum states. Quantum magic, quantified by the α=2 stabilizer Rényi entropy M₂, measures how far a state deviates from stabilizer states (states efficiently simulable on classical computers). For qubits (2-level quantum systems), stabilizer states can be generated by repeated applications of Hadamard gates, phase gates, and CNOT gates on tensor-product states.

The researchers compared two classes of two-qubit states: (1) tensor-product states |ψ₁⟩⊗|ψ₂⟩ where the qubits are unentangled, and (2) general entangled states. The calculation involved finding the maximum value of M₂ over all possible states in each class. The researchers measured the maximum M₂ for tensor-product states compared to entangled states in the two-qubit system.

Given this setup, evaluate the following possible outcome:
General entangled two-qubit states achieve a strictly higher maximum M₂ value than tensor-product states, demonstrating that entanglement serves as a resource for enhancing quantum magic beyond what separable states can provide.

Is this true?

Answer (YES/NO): YES